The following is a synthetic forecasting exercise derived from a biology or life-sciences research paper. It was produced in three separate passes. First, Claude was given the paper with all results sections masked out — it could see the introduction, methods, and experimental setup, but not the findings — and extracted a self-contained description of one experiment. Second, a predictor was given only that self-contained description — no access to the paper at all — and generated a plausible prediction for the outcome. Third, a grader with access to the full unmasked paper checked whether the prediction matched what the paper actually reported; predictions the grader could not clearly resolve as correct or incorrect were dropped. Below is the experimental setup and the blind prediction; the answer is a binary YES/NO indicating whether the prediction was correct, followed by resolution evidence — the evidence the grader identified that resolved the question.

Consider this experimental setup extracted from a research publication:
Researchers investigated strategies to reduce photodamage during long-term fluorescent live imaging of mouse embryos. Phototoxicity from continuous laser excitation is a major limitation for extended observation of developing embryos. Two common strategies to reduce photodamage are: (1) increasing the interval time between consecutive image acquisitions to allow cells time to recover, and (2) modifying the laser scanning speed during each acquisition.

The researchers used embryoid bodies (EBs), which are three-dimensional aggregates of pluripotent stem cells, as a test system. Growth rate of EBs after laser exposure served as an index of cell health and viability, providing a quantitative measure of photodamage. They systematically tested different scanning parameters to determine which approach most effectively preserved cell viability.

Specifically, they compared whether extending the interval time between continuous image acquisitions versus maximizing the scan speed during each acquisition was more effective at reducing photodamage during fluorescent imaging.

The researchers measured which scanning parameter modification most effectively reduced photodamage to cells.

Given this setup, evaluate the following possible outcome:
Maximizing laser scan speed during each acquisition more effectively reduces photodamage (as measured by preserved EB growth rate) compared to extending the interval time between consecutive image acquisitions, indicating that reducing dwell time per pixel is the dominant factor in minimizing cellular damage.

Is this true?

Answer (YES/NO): YES